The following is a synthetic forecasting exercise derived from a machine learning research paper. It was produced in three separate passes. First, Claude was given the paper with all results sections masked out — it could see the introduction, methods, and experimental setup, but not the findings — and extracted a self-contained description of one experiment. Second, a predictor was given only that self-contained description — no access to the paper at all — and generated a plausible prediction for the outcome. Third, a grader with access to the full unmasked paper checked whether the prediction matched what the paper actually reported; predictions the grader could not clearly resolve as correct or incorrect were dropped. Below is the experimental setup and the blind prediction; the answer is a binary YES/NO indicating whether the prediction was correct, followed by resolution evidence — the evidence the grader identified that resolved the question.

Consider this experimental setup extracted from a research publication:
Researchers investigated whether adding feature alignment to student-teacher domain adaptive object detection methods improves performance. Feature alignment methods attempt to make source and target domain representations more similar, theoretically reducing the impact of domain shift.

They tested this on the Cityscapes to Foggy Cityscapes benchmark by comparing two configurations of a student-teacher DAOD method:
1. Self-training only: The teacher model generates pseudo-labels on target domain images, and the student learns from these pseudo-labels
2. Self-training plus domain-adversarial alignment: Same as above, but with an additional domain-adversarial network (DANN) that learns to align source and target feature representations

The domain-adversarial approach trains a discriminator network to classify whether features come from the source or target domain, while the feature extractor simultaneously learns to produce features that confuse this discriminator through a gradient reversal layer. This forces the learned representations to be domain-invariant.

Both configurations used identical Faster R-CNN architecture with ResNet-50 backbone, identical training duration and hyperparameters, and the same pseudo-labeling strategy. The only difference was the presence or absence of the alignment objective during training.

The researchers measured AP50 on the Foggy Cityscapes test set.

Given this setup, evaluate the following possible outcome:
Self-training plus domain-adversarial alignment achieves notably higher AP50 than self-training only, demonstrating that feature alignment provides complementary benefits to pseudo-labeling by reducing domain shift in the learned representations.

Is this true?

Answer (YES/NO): NO